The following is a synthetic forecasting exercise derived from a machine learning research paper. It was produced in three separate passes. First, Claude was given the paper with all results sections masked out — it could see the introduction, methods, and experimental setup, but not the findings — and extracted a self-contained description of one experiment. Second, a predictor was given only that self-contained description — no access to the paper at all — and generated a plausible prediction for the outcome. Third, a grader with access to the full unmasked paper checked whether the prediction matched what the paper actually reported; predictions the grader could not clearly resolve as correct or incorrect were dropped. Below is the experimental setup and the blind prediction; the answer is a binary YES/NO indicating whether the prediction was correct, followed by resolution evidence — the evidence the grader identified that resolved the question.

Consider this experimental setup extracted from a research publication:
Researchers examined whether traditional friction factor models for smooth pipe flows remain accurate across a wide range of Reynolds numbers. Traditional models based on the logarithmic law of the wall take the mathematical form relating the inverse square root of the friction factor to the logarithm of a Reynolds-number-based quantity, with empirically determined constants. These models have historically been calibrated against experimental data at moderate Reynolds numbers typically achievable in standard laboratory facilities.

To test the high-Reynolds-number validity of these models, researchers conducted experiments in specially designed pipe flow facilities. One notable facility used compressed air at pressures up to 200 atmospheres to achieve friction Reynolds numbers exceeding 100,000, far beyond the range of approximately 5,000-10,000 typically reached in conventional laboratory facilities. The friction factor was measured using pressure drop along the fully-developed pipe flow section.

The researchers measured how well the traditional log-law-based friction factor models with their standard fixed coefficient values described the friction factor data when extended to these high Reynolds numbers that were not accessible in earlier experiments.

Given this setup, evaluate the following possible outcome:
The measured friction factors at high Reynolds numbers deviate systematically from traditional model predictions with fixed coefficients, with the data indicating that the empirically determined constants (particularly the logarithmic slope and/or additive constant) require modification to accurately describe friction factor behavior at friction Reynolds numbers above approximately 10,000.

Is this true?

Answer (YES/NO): YES